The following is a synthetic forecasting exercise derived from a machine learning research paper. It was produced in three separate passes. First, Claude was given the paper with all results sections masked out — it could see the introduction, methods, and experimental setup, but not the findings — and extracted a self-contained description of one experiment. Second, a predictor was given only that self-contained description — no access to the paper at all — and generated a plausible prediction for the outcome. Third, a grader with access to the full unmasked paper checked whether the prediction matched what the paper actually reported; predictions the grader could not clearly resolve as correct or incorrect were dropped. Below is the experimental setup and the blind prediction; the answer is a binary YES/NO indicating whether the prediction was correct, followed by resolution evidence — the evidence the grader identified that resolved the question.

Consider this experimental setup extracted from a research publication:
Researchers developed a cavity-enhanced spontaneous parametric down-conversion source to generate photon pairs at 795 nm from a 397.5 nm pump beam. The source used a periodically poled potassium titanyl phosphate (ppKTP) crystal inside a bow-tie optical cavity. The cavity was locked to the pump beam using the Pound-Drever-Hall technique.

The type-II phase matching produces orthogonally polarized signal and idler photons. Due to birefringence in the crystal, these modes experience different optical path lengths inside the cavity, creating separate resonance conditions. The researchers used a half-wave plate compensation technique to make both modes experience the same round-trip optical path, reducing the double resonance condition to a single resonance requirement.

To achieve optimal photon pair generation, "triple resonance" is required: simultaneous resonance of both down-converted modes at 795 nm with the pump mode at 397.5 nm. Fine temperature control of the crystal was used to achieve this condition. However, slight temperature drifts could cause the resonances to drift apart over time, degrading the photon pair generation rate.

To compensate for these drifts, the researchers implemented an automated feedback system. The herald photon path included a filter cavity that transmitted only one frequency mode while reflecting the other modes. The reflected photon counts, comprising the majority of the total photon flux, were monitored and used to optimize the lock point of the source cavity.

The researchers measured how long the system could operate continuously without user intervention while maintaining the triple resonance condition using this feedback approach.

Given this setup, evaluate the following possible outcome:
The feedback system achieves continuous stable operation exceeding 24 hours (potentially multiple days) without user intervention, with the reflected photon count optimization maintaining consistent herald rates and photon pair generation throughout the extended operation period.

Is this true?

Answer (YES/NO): NO